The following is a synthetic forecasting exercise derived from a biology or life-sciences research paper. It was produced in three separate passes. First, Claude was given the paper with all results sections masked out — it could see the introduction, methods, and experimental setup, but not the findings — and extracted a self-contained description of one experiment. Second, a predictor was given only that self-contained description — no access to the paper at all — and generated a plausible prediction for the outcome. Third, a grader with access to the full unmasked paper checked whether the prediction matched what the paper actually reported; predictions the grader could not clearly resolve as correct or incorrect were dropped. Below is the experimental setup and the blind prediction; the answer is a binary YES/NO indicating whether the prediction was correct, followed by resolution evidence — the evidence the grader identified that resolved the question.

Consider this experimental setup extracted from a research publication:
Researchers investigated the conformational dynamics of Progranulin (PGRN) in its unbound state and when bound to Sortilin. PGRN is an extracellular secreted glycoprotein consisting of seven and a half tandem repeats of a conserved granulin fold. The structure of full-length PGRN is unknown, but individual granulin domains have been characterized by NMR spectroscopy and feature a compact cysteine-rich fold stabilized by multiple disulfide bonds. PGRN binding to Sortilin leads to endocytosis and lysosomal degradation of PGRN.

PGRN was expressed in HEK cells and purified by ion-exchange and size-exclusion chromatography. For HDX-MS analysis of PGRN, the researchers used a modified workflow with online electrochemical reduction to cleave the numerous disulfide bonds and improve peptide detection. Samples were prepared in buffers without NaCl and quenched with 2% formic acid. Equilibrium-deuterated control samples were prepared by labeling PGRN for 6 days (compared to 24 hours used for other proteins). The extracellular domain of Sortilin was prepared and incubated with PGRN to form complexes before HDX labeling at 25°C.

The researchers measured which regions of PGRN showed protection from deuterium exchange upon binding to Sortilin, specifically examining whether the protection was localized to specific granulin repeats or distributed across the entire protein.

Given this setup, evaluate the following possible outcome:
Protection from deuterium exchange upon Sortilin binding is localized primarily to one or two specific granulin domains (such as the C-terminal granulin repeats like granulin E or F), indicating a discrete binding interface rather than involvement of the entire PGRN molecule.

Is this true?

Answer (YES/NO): NO